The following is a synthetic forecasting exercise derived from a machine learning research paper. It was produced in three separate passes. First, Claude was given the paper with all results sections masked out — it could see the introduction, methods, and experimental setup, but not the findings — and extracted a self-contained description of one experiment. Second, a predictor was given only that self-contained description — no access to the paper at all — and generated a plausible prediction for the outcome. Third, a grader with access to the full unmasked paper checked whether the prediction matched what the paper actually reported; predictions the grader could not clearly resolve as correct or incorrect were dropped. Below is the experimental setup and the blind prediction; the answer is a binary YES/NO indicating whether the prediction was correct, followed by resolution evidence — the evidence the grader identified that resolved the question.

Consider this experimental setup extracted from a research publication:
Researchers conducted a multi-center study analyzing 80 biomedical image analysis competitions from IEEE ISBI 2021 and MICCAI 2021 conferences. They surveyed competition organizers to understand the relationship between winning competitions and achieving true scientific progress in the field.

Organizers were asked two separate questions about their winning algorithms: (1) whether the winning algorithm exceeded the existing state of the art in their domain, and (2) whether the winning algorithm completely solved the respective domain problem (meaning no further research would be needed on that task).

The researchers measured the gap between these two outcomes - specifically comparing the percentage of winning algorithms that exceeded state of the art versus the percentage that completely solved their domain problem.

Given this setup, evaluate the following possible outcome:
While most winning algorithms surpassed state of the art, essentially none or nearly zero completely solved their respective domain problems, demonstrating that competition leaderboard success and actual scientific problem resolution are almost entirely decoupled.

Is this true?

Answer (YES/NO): NO